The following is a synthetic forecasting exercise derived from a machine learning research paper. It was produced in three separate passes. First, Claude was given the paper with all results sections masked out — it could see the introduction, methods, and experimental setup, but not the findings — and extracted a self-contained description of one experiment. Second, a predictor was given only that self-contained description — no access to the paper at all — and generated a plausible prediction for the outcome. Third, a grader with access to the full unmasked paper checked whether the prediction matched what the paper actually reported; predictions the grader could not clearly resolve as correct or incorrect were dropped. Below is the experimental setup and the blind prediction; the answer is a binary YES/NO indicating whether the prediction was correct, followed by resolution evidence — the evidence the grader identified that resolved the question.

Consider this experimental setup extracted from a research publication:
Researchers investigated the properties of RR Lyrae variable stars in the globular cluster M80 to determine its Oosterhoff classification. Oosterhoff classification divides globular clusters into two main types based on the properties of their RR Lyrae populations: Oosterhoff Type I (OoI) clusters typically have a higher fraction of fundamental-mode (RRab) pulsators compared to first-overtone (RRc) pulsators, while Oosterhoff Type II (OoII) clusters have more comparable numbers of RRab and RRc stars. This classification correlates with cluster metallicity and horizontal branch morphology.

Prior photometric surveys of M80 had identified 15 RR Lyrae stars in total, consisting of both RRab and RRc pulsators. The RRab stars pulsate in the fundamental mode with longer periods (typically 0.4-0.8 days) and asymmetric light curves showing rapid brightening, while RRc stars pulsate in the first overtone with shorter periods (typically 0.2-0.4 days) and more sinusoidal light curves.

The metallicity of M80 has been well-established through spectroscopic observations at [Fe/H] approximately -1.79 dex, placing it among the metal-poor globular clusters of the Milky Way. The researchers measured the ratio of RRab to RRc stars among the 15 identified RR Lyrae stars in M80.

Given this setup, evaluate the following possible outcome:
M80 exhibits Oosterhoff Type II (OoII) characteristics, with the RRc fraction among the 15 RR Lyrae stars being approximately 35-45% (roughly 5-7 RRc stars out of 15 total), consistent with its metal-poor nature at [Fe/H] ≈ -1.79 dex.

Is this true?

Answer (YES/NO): NO